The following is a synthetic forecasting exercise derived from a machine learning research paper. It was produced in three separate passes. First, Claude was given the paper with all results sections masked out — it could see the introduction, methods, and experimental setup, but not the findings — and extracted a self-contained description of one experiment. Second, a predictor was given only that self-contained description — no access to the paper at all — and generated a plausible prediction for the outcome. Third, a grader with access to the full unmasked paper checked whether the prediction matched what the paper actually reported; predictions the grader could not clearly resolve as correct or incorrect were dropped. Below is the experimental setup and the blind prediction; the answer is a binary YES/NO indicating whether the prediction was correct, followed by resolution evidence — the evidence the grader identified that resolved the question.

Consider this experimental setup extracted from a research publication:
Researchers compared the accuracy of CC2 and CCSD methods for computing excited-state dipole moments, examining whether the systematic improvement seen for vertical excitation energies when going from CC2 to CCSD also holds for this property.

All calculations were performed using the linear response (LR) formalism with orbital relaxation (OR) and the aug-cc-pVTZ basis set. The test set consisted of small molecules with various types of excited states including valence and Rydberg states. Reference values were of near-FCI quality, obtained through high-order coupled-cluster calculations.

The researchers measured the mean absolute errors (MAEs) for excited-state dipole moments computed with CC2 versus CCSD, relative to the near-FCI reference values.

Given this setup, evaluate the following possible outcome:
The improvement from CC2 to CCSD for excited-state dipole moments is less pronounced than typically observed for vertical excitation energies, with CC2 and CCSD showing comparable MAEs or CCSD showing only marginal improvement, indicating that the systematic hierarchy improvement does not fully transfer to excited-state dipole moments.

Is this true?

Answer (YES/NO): NO